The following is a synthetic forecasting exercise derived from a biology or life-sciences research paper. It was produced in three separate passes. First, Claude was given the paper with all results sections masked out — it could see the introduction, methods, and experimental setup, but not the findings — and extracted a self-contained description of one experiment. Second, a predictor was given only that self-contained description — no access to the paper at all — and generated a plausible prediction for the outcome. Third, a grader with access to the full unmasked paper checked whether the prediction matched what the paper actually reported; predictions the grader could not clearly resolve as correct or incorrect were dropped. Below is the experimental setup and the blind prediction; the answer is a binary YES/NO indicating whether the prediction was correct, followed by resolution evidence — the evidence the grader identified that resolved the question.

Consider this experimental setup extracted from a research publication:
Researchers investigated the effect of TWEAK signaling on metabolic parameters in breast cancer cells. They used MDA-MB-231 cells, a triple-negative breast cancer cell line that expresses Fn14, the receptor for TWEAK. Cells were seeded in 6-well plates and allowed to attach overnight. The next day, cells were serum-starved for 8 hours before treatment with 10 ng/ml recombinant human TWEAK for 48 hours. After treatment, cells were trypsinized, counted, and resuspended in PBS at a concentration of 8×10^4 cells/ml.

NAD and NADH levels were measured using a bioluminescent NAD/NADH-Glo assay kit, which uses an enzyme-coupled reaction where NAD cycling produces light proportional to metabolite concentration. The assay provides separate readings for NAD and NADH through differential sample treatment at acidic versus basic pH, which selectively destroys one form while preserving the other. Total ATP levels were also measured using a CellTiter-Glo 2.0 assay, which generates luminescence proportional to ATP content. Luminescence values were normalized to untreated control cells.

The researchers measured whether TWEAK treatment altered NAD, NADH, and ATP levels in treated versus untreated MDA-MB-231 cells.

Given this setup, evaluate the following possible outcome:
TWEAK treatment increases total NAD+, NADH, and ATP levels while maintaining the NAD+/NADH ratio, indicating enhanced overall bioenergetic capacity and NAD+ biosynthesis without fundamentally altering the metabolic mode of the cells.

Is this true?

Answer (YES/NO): NO